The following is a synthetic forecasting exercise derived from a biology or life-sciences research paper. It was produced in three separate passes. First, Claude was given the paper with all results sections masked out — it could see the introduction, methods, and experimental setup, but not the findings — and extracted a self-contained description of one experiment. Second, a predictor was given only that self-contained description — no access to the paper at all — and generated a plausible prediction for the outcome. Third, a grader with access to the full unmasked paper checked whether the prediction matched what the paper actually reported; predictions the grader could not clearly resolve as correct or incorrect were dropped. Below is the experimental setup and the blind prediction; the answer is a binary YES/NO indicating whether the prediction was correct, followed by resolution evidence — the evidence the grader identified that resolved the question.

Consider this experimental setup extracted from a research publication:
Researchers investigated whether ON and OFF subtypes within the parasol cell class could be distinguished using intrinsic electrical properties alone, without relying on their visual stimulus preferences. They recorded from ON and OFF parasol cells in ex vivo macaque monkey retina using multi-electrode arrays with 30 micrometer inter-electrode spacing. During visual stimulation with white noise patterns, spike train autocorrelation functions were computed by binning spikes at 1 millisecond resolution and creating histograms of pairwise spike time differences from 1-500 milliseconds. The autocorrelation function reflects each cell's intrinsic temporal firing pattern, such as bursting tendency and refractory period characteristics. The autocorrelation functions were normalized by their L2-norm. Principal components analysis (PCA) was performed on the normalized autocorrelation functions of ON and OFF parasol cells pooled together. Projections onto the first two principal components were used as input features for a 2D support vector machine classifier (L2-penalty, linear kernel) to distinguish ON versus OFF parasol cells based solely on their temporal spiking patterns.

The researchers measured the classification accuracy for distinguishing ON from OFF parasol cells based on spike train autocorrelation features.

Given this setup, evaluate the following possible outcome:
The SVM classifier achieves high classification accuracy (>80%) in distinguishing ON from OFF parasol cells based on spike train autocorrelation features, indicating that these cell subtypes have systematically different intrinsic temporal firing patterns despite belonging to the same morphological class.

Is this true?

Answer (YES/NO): YES